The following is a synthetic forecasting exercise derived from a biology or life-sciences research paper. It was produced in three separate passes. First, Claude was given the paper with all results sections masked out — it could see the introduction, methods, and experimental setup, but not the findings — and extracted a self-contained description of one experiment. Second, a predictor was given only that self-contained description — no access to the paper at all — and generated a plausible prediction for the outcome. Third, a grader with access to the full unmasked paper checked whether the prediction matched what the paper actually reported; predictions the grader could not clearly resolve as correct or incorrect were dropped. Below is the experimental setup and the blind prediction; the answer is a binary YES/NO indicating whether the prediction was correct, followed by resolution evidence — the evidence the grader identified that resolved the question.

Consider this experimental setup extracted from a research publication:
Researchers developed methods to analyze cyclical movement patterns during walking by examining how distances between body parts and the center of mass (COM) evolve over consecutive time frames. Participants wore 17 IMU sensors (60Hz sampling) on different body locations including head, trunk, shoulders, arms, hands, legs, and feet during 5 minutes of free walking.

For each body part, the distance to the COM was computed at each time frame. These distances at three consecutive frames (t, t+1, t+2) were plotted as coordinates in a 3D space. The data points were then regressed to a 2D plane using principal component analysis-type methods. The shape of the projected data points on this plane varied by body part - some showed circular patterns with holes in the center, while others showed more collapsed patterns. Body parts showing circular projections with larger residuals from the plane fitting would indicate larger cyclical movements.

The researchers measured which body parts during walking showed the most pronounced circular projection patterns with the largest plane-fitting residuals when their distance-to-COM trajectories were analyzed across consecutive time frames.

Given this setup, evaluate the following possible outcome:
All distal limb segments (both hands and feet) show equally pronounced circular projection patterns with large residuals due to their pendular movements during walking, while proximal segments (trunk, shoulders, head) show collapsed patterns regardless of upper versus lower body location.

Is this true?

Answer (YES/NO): NO